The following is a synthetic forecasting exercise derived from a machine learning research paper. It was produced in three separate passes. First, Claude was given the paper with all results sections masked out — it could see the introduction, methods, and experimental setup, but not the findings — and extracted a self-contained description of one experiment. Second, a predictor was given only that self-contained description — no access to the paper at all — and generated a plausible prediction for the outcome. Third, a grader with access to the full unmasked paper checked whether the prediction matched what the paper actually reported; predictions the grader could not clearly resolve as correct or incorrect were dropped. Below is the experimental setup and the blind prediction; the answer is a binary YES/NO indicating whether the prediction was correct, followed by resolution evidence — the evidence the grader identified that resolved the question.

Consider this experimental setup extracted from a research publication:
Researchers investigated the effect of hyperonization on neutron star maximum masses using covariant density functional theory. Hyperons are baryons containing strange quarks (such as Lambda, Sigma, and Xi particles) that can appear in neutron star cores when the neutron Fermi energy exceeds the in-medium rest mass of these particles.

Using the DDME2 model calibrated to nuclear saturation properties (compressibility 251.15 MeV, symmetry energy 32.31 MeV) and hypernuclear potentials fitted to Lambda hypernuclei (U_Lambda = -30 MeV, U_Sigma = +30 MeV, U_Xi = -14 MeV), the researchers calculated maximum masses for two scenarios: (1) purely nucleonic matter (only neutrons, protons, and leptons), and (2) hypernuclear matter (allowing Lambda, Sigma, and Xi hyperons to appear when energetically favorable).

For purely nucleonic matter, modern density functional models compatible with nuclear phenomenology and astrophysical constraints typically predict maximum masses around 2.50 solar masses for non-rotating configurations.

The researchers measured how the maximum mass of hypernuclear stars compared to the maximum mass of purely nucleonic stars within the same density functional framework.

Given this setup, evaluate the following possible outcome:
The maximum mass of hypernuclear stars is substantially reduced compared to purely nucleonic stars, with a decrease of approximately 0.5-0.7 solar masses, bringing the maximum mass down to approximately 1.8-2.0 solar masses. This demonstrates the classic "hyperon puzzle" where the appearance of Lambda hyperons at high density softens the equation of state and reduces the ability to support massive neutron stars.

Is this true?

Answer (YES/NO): NO